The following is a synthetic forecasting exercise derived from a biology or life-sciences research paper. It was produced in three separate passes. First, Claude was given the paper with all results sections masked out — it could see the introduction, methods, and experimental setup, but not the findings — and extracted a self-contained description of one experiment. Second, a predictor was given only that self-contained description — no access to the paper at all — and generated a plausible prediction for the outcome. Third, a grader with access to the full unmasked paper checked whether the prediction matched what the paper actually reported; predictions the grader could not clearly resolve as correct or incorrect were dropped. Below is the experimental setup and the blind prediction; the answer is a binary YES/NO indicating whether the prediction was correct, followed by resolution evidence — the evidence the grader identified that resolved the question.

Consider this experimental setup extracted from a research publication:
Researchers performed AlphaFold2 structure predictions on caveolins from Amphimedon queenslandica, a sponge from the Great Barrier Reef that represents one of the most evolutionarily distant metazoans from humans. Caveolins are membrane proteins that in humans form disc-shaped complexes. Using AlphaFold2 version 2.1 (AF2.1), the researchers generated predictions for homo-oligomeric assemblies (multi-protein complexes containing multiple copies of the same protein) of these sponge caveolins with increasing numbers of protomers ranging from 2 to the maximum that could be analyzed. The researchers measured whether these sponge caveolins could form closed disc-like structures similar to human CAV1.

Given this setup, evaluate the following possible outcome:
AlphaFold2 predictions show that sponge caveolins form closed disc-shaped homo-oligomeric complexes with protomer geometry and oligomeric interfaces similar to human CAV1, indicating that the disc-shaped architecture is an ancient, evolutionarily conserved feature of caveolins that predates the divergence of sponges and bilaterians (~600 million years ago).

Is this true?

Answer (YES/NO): NO